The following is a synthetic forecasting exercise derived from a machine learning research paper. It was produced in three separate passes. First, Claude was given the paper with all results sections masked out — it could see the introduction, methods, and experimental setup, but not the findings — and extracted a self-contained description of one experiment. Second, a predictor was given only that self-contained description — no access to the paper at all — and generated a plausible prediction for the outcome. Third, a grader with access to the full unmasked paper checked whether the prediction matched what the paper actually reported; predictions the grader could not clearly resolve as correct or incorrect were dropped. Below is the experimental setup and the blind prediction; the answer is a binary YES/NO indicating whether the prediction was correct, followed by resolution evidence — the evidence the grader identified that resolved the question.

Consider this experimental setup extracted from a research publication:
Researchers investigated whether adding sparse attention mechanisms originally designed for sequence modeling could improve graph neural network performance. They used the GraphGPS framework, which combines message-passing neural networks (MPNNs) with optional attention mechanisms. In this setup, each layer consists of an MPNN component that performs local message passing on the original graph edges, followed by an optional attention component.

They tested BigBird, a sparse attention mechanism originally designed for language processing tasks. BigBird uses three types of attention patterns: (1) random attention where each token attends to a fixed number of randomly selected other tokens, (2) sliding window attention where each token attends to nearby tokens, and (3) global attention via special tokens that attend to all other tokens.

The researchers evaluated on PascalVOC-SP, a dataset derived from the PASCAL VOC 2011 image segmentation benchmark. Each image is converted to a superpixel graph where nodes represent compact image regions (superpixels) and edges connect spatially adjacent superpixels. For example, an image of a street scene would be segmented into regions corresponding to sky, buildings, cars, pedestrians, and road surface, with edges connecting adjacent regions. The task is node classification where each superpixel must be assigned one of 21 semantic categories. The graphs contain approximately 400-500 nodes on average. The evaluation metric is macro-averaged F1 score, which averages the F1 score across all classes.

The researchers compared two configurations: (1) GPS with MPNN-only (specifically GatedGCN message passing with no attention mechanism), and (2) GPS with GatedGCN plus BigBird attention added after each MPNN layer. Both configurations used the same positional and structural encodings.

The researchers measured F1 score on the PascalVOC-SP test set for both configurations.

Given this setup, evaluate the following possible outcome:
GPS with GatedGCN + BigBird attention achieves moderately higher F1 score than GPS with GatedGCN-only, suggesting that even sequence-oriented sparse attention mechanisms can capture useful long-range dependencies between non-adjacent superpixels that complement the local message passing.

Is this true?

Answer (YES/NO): NO